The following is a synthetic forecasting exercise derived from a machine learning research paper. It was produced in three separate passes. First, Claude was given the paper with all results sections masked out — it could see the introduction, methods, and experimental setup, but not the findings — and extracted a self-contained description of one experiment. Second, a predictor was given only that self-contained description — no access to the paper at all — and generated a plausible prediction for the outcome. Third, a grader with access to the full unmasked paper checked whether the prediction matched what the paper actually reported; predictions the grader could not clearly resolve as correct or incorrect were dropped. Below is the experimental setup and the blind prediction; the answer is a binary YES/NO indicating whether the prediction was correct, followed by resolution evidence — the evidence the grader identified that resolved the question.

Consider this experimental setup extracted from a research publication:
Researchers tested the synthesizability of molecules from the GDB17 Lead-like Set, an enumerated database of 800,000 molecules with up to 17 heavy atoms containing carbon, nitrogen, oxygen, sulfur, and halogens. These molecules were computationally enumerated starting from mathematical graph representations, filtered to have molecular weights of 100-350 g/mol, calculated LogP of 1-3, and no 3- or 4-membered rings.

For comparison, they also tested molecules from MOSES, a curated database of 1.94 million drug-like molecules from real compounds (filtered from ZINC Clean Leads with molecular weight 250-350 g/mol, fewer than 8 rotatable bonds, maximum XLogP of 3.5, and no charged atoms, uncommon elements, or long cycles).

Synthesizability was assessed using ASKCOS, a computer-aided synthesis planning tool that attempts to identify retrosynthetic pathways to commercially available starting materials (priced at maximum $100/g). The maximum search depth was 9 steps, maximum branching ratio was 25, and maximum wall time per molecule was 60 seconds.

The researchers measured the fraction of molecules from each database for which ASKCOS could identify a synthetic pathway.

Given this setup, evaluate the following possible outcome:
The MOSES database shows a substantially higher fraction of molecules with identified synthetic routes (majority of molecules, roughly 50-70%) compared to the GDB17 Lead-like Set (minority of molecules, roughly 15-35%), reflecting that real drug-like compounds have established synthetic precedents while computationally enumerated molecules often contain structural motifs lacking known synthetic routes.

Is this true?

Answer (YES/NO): NO